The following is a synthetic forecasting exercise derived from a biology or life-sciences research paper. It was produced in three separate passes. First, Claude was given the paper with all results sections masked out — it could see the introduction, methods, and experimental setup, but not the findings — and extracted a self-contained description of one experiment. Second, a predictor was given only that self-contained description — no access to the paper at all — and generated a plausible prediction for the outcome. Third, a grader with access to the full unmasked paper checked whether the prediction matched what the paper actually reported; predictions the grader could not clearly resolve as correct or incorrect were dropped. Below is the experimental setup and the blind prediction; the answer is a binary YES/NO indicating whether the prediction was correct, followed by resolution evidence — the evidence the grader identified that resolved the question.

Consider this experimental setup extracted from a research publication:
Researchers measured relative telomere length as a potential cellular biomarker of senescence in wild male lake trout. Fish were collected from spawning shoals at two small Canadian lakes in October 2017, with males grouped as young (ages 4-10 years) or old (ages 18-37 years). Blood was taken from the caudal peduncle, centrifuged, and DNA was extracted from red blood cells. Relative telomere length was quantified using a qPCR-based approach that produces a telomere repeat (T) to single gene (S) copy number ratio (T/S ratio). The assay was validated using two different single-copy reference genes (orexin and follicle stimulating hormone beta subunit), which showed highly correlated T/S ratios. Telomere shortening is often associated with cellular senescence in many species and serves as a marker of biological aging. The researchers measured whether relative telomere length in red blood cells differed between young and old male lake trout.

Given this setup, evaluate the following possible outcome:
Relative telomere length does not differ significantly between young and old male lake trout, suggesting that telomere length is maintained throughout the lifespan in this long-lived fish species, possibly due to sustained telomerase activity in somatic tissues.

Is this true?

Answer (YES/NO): YES